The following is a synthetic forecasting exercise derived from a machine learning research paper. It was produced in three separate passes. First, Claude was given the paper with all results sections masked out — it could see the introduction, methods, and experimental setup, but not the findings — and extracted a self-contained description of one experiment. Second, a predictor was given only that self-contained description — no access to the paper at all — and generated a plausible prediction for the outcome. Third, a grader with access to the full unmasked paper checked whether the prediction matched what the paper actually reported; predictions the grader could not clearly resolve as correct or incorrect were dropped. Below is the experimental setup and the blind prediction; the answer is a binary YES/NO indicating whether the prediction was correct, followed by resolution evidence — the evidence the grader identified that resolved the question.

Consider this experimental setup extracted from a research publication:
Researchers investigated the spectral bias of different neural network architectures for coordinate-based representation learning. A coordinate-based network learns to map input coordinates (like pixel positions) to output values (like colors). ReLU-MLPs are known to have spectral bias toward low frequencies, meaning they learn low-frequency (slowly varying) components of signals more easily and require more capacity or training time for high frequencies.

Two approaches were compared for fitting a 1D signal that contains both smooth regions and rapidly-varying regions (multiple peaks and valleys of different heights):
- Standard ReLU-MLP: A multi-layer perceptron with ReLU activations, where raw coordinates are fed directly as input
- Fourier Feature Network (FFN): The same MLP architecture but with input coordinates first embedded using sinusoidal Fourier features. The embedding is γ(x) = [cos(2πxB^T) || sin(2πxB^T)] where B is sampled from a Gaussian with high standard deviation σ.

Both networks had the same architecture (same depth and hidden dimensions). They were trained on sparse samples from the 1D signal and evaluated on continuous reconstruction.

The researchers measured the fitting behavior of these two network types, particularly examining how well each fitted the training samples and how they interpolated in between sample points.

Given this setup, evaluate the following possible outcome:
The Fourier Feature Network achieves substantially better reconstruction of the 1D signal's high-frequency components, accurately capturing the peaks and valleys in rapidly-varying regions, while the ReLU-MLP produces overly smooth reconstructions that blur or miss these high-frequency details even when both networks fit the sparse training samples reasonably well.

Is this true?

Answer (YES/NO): NO